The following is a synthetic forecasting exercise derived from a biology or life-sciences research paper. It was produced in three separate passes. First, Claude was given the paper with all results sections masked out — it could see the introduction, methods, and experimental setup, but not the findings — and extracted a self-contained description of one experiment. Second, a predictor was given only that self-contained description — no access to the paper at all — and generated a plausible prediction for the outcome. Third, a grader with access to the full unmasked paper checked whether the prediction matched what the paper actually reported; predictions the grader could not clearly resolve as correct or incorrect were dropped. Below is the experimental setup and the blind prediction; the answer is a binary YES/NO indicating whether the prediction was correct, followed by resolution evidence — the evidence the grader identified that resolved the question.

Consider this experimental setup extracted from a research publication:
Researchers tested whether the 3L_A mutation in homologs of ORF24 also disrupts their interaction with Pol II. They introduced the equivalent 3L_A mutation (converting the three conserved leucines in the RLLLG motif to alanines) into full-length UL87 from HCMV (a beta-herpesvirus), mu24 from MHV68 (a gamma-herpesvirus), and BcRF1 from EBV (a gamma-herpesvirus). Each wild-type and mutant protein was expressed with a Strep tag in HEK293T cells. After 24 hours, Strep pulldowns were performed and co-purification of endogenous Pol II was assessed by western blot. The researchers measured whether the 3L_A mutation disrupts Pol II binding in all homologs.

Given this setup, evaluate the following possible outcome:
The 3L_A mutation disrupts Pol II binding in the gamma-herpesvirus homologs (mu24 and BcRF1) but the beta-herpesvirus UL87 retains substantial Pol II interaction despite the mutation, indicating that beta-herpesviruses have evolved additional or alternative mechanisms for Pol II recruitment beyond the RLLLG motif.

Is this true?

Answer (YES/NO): NO